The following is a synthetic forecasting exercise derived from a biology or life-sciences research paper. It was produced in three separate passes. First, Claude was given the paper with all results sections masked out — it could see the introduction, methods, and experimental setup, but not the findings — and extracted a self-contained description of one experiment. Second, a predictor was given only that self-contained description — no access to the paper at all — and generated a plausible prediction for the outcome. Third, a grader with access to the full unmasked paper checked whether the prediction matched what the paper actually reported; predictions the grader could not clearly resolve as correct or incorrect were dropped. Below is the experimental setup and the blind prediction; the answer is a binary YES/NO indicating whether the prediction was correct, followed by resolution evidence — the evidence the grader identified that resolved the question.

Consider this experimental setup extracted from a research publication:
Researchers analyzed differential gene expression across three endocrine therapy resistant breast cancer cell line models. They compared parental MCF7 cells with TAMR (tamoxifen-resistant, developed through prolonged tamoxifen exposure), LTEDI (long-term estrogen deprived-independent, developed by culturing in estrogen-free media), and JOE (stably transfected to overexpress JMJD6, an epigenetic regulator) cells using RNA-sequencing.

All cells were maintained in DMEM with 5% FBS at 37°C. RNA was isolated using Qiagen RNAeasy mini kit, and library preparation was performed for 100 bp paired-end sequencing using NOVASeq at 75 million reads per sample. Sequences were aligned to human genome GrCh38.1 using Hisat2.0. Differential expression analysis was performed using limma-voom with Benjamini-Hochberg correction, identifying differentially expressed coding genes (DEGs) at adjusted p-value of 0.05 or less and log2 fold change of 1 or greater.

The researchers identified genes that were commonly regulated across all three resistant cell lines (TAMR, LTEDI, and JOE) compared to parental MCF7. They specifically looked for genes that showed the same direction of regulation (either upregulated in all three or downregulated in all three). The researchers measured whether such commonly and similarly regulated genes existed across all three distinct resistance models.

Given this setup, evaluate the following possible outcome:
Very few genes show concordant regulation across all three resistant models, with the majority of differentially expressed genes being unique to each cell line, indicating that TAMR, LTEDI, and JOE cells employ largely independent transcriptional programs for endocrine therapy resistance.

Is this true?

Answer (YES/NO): NO